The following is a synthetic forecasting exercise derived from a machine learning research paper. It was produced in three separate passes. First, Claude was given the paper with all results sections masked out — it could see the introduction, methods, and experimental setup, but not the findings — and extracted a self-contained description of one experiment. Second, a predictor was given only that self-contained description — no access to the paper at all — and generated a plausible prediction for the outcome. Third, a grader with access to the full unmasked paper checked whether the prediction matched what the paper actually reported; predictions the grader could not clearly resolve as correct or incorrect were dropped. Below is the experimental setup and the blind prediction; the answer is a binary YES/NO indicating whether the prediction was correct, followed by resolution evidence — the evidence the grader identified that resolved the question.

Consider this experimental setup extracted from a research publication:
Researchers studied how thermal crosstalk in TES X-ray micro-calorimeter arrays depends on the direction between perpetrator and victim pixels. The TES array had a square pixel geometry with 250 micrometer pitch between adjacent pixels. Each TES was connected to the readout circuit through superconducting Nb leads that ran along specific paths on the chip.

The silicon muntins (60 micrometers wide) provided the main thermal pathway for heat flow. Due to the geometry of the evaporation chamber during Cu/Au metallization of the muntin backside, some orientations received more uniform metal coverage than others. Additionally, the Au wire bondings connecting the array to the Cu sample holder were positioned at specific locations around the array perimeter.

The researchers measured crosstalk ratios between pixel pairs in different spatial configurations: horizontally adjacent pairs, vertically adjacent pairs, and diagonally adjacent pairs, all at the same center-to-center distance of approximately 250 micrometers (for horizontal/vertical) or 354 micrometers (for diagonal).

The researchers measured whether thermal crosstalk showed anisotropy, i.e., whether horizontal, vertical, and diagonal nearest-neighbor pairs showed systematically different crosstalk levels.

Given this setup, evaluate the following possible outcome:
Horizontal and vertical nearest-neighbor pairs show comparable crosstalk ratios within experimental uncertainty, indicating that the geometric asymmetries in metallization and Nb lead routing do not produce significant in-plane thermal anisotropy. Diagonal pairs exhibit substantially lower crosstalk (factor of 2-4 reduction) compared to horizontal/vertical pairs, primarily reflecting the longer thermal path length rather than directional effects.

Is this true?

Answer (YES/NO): NO